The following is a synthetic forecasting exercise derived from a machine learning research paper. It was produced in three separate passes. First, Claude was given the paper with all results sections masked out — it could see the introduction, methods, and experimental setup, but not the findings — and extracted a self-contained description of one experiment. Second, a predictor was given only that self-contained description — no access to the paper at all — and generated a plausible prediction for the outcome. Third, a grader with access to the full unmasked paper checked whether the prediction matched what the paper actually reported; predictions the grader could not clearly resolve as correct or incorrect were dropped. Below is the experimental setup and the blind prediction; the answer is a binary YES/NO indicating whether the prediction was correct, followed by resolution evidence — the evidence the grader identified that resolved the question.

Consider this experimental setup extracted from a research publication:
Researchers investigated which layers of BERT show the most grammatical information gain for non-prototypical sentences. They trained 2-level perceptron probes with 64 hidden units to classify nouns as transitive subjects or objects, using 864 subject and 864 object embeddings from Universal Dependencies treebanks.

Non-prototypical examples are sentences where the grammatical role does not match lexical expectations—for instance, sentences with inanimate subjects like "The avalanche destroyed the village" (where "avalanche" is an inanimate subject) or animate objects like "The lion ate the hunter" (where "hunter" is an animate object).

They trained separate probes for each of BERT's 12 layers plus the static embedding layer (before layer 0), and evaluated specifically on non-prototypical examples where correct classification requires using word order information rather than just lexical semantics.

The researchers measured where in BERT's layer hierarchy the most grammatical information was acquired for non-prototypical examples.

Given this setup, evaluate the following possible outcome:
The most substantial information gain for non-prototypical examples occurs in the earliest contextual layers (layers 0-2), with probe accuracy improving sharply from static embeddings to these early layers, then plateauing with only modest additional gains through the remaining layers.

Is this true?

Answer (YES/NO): NO